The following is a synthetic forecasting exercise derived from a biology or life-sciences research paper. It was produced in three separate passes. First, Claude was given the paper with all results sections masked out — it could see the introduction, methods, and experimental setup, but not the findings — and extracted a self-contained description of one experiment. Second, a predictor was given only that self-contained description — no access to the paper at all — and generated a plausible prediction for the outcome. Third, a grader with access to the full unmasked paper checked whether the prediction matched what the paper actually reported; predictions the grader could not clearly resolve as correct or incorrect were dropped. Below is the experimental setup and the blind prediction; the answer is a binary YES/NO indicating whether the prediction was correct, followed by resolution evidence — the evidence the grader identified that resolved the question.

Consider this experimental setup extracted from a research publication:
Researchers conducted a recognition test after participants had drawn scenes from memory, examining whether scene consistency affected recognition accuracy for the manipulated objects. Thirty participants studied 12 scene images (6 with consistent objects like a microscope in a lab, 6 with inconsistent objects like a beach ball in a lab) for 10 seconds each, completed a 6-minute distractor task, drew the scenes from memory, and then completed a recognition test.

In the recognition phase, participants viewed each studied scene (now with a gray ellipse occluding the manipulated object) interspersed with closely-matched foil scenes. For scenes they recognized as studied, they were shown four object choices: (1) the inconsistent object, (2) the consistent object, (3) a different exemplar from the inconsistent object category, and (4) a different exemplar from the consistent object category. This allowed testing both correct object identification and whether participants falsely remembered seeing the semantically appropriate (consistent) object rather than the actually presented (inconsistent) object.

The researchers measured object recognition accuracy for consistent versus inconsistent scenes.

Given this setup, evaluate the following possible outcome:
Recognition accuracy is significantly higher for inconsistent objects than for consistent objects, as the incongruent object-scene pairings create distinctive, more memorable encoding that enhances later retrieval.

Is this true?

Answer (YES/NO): NO